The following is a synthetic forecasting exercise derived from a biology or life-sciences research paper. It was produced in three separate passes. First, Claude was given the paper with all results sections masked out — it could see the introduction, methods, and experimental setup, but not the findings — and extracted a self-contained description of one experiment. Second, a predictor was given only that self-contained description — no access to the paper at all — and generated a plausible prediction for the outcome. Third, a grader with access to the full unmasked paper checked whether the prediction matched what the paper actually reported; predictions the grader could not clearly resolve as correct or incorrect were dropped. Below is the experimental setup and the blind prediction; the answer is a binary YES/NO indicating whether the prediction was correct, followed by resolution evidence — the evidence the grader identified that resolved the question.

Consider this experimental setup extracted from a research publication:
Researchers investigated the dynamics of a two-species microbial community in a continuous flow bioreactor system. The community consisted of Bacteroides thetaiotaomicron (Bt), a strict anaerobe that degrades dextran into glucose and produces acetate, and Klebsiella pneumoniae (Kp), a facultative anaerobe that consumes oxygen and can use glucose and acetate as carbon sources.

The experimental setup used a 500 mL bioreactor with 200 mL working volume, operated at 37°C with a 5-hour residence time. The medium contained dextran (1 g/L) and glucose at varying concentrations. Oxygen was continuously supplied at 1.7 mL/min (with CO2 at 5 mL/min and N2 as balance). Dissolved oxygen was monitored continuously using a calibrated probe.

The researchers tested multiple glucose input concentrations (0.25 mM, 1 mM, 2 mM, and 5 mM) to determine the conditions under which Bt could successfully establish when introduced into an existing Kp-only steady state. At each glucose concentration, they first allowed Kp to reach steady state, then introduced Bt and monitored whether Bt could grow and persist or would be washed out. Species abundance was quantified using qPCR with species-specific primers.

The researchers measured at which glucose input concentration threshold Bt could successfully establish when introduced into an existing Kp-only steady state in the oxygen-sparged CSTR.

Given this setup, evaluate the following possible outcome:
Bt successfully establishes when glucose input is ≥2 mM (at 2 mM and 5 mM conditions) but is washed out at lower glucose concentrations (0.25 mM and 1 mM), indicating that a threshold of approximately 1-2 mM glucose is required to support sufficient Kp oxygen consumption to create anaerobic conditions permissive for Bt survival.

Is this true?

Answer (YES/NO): NO